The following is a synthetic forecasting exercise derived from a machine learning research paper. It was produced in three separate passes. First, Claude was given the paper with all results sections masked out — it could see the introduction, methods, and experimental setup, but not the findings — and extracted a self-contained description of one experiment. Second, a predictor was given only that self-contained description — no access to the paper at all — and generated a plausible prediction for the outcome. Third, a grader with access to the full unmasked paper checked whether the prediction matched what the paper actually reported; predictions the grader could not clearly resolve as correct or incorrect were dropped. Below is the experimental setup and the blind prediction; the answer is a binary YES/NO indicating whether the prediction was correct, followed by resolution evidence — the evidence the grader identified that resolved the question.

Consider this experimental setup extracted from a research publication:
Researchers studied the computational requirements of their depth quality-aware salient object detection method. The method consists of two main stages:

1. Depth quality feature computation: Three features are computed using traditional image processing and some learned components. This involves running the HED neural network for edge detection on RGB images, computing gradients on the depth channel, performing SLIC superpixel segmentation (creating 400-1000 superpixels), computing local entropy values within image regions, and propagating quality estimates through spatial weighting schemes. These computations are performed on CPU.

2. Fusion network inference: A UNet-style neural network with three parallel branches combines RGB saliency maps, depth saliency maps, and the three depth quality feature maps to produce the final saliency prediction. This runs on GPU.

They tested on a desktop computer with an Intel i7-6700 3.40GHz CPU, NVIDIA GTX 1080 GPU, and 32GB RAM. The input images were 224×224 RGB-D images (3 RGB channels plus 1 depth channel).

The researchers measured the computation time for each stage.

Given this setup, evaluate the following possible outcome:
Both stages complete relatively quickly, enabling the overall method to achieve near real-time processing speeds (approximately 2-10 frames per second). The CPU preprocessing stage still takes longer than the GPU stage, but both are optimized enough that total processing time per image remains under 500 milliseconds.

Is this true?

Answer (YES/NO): NO